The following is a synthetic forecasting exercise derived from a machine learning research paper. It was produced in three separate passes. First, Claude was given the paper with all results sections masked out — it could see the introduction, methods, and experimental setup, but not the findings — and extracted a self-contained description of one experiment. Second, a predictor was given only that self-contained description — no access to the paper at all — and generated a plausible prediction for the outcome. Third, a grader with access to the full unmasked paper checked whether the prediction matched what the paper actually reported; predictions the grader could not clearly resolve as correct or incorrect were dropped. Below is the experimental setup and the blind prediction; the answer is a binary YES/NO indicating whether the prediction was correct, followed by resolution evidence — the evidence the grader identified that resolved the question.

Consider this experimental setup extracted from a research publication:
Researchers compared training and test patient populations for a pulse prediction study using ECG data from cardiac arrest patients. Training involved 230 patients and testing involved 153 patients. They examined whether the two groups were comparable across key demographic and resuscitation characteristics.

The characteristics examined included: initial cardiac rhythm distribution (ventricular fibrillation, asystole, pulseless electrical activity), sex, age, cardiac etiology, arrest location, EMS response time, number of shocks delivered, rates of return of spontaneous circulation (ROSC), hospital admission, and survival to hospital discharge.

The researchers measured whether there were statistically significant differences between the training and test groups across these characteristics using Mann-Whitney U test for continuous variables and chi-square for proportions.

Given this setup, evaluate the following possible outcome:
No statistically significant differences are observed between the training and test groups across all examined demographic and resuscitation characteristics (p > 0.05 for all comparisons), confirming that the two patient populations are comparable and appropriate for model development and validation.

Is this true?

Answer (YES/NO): YES